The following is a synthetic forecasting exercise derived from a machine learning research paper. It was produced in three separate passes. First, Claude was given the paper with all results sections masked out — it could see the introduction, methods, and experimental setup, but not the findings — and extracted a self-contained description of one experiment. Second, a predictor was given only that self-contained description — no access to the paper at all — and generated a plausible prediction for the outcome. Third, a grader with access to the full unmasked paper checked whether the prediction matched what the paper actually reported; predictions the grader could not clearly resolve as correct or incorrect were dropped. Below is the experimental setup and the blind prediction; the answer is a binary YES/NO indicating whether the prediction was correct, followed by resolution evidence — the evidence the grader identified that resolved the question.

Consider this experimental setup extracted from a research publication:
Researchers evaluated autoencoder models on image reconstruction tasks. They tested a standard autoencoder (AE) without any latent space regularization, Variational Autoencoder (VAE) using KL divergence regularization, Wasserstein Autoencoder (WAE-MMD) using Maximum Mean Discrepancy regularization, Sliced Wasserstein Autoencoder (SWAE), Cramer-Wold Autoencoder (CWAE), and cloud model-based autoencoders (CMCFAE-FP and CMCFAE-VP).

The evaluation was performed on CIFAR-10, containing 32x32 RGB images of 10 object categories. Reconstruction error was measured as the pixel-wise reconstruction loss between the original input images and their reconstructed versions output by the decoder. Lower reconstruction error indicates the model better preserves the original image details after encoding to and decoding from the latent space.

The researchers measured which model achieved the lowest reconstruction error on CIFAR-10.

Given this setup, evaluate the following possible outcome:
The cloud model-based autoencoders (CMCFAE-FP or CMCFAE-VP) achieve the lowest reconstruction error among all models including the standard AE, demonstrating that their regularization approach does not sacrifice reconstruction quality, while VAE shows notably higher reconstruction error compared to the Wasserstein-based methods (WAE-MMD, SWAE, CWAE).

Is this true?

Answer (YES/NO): NO